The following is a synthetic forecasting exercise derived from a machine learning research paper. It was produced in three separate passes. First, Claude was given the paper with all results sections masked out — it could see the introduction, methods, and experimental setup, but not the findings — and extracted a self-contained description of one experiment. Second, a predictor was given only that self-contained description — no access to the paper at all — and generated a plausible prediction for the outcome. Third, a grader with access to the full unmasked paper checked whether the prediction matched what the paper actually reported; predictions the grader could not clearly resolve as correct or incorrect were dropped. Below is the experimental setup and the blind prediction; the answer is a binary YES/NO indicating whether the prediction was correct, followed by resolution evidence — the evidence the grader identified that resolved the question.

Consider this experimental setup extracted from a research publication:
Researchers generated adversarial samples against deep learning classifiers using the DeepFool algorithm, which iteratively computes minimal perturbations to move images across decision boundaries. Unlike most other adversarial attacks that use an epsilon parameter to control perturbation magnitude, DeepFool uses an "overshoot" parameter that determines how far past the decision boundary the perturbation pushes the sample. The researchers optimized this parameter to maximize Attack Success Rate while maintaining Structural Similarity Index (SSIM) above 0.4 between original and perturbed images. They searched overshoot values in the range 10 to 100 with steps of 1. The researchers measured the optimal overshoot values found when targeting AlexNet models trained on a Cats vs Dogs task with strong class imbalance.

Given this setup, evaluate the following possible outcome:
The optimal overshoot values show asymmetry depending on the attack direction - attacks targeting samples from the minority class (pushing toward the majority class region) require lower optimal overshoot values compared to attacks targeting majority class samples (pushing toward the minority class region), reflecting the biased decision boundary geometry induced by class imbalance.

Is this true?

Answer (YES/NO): YES